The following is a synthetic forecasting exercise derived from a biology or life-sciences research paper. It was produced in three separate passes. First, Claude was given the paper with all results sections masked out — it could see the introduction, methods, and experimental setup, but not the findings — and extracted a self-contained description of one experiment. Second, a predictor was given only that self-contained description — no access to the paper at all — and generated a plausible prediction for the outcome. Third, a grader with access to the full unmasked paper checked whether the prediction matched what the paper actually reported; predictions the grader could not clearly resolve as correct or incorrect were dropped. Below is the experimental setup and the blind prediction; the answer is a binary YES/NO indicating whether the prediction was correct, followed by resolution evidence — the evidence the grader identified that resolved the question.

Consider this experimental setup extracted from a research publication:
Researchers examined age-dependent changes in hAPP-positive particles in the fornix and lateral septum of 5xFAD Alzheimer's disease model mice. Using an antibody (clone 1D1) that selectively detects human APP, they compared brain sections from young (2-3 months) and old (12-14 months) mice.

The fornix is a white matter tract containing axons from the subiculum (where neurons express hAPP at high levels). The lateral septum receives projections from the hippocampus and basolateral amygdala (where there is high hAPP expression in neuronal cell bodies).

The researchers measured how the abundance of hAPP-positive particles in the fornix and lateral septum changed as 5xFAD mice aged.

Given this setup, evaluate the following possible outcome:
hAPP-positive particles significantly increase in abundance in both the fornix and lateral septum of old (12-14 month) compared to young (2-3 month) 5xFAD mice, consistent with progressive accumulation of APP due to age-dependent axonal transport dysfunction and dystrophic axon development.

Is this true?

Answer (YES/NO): YES